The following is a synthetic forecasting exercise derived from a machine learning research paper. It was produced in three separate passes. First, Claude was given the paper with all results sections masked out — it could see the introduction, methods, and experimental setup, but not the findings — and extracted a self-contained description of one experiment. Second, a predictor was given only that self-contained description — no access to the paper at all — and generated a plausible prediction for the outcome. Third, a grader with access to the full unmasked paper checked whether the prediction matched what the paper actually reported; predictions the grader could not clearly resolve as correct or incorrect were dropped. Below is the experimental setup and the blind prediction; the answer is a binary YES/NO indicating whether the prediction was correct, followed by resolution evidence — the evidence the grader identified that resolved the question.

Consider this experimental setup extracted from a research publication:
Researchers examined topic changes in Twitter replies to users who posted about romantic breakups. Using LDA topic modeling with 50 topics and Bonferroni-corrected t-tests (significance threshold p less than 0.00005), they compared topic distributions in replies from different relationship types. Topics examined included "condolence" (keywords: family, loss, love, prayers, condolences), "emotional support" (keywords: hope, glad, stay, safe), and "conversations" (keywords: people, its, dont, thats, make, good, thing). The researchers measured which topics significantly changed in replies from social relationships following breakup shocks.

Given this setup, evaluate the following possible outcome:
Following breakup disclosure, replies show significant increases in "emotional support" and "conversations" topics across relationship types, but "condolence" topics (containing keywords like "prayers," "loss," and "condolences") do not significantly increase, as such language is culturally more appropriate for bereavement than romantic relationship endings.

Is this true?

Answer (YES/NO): NO